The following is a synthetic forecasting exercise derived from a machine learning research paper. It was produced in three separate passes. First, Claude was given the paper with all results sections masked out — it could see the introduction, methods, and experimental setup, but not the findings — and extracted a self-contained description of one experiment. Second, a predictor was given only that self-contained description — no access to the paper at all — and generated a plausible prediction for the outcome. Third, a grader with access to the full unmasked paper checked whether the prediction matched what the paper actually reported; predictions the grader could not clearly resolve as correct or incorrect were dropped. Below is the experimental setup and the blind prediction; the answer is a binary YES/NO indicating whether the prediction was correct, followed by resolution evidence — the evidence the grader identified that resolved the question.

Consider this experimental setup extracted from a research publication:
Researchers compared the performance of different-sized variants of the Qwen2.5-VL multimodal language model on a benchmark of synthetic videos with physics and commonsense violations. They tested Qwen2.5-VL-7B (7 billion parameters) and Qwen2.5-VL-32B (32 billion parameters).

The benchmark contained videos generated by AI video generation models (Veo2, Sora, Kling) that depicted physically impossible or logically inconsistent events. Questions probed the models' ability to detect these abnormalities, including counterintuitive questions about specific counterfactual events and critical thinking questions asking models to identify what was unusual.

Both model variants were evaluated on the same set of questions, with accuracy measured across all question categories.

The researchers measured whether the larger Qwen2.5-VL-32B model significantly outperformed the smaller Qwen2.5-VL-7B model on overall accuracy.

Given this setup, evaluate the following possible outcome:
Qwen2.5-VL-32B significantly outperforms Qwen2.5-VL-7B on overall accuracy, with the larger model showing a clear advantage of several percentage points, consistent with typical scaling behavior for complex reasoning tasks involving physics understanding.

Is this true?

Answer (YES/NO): NO